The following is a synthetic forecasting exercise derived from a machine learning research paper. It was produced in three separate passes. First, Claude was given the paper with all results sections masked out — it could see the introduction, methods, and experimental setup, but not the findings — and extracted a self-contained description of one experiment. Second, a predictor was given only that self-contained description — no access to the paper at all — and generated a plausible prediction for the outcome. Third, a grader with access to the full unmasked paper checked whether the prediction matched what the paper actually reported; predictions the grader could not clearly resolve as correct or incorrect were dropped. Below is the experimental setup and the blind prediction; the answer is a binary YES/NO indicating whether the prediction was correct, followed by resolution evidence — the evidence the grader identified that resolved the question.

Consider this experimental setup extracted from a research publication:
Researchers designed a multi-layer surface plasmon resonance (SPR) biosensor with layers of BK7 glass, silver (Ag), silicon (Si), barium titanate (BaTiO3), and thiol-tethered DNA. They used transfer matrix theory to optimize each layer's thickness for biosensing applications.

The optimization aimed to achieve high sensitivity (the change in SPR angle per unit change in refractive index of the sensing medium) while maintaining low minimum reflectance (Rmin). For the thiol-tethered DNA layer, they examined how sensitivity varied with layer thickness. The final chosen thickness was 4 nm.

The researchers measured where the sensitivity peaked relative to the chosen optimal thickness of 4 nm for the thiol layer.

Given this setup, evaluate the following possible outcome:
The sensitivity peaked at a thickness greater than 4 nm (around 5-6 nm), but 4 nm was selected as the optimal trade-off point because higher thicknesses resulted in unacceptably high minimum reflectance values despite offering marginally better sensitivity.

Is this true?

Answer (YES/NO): NO